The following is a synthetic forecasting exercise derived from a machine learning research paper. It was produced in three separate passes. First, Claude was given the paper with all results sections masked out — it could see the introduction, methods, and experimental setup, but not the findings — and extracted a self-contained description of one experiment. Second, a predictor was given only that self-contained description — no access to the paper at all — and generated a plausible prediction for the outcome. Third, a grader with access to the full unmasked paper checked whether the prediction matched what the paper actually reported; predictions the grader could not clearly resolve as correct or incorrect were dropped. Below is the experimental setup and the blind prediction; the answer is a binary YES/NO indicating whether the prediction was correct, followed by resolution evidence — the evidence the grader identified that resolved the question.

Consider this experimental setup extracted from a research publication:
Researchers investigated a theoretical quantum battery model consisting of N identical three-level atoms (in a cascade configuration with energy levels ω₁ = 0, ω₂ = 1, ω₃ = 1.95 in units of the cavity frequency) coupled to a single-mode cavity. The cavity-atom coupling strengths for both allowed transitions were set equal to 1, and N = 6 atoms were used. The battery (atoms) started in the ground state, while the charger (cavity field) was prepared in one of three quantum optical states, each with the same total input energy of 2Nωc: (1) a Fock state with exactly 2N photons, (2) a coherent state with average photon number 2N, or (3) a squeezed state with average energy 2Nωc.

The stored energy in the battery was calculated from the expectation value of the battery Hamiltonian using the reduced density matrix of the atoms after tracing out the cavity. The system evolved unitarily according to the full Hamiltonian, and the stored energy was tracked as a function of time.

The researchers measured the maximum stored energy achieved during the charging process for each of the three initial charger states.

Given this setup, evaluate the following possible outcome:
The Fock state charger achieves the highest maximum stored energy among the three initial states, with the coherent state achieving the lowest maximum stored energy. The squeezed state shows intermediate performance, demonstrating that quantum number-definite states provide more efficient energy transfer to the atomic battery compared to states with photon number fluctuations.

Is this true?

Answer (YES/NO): NO